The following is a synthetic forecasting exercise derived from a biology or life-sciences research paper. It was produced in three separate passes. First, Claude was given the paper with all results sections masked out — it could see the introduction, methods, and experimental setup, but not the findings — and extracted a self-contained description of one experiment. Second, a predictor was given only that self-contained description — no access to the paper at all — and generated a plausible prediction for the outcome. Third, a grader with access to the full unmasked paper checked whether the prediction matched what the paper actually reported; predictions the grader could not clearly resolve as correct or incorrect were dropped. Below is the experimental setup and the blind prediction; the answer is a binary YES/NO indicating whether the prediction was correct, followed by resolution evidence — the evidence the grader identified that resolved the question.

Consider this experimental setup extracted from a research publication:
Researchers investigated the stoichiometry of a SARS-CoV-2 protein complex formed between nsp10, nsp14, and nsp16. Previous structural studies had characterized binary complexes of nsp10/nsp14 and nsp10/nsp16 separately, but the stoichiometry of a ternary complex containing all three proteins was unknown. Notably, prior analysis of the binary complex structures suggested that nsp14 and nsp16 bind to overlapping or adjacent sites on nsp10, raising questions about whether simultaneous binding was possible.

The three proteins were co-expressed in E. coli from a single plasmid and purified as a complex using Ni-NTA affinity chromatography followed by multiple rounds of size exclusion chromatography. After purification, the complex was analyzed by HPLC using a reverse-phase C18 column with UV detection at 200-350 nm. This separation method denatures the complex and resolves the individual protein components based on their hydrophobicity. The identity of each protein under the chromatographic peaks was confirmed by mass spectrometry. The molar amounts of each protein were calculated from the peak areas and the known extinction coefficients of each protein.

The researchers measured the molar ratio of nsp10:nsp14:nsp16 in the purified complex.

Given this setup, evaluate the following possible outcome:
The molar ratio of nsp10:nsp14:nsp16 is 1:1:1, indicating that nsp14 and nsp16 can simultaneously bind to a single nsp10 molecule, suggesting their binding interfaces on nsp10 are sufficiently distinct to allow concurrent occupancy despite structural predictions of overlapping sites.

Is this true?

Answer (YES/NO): YES